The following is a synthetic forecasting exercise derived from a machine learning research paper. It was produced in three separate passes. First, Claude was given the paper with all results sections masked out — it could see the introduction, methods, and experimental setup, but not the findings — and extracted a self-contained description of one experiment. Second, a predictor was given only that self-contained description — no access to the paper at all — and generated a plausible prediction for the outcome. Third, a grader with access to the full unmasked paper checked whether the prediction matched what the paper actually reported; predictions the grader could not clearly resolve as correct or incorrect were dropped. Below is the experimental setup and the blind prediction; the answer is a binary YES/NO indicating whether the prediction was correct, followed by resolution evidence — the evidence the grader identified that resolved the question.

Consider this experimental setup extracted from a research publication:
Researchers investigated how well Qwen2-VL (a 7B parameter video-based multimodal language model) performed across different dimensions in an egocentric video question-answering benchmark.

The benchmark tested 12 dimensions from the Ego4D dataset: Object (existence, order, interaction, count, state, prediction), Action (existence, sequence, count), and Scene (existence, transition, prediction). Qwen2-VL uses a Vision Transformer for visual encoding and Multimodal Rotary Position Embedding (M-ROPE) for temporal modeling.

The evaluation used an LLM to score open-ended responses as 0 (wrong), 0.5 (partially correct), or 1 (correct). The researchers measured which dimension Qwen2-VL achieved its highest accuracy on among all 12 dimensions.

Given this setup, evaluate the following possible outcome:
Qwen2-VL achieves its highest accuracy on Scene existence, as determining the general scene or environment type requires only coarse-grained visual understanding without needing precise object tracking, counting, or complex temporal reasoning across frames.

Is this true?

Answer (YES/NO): YES